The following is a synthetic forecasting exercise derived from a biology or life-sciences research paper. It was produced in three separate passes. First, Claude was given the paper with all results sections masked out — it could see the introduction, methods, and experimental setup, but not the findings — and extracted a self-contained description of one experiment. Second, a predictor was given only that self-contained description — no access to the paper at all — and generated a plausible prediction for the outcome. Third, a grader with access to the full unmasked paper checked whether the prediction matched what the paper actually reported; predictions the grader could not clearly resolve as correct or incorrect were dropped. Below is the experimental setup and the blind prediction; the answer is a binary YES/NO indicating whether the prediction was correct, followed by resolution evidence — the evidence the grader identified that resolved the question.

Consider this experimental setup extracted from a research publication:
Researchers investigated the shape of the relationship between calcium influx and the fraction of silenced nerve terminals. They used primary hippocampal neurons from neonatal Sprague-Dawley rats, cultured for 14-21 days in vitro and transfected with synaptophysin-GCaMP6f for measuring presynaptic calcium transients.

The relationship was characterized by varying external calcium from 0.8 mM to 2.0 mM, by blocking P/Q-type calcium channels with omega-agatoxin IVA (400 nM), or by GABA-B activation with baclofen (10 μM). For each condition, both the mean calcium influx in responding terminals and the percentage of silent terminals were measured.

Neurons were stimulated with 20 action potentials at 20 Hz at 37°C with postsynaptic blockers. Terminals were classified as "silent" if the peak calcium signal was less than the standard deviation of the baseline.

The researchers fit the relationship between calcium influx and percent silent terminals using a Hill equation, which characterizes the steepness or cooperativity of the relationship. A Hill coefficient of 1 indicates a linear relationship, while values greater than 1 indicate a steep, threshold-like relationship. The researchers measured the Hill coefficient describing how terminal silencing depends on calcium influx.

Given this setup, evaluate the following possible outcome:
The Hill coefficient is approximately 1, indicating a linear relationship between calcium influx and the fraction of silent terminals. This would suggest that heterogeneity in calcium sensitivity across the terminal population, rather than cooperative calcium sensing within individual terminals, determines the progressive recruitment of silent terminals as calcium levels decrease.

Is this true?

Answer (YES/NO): NO